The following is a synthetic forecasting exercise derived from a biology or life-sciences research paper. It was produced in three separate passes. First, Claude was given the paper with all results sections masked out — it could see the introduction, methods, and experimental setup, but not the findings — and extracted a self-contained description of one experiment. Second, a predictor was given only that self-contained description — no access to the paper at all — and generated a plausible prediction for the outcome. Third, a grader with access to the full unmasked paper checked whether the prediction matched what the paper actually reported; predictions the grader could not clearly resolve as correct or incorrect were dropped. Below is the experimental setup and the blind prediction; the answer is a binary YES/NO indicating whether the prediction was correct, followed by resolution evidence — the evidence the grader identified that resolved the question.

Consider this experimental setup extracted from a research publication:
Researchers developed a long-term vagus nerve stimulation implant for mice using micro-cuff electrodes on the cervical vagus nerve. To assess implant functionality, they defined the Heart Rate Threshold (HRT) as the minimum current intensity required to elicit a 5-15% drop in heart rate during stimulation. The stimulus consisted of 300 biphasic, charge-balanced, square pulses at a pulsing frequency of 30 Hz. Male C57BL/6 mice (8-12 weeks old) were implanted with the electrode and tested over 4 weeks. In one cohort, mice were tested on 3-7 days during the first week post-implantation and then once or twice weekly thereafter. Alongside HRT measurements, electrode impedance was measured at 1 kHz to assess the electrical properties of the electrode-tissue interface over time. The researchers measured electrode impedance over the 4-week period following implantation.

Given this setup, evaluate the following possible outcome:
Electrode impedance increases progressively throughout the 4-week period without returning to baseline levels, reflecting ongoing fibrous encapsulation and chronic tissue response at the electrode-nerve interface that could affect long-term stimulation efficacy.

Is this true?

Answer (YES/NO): NO